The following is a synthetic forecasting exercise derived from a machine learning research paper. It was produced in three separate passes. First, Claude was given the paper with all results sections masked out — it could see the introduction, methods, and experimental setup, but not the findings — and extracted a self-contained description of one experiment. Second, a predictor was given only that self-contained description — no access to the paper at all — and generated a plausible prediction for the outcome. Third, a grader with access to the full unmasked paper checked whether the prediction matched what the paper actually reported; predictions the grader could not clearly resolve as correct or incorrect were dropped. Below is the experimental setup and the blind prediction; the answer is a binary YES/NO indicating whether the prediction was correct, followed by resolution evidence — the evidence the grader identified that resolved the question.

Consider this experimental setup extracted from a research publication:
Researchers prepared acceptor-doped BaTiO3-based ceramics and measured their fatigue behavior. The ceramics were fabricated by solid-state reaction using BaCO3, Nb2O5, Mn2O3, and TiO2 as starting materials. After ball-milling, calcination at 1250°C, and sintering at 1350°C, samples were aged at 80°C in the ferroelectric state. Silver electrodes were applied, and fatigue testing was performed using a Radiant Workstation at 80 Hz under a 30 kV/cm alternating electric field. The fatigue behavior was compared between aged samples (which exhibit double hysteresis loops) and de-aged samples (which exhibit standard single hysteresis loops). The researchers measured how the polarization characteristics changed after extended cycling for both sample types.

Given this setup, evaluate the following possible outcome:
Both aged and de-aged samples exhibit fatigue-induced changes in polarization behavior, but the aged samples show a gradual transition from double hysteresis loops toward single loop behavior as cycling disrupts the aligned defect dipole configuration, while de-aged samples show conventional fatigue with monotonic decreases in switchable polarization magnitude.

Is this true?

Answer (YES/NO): NO